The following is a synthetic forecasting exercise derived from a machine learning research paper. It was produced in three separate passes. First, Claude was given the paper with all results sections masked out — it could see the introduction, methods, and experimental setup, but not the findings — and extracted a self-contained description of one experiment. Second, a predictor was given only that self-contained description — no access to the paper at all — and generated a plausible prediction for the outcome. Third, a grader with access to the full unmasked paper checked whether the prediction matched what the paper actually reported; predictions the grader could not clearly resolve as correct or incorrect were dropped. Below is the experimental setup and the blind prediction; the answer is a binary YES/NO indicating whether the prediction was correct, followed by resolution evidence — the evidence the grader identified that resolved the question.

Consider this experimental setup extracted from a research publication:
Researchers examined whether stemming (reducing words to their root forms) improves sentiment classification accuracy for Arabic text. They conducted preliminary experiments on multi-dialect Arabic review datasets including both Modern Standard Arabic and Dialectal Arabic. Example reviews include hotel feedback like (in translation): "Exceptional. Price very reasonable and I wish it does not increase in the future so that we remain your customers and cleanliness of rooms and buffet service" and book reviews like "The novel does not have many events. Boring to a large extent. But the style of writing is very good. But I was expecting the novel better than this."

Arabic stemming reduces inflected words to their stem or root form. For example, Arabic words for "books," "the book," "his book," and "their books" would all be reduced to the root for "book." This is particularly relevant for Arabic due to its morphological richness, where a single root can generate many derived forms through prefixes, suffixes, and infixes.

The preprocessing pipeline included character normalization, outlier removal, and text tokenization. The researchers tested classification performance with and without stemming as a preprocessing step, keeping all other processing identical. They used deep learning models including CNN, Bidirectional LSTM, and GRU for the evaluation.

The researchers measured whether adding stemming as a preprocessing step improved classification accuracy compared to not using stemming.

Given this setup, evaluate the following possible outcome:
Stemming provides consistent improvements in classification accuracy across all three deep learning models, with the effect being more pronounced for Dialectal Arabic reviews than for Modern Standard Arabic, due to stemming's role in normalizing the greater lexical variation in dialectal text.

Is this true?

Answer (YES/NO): NO